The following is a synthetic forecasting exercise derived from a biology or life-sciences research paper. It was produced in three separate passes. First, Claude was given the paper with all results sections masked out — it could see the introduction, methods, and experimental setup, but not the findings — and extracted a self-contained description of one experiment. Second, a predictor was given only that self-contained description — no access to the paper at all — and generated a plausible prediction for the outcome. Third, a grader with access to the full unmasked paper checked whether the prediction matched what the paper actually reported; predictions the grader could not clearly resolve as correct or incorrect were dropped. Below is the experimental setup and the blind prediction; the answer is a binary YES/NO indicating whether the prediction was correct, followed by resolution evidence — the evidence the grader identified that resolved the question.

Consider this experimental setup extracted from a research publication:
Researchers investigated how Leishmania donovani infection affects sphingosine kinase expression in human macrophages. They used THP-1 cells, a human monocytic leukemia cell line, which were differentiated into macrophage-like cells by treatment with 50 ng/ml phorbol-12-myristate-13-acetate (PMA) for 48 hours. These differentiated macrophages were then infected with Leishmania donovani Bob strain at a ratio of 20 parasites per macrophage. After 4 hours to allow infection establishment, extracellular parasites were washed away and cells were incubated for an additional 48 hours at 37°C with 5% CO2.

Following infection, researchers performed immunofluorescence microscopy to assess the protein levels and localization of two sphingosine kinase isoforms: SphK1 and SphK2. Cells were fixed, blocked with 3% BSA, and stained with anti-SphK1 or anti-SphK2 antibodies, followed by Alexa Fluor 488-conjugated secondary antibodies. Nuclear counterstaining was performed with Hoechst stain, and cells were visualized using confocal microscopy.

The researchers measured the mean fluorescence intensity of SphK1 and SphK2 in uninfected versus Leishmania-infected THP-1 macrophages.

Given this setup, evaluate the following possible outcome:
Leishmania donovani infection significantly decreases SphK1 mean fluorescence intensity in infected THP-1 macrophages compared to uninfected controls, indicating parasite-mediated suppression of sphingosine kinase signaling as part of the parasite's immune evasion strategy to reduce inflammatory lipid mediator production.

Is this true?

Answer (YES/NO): NO